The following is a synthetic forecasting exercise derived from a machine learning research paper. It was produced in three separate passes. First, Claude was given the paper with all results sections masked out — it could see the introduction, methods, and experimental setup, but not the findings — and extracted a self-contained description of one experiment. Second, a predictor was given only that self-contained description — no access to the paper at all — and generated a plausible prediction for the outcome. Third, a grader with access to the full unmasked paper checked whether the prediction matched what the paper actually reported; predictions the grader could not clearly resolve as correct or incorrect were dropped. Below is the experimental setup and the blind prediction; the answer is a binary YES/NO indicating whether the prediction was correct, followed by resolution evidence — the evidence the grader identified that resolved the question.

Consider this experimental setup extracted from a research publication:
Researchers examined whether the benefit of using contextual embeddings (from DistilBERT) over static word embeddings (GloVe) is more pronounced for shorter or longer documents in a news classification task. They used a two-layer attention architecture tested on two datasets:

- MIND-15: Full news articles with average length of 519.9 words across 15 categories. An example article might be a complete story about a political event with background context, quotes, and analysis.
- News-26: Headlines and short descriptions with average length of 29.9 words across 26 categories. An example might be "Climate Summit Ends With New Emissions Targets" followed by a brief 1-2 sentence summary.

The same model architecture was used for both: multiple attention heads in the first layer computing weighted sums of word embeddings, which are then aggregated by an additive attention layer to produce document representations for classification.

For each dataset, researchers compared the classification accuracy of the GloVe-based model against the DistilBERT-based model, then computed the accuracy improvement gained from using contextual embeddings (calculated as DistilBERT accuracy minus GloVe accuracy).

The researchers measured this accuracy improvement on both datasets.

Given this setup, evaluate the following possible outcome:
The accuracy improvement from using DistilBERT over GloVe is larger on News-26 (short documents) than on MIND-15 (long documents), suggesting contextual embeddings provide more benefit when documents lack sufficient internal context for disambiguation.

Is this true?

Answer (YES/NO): YES